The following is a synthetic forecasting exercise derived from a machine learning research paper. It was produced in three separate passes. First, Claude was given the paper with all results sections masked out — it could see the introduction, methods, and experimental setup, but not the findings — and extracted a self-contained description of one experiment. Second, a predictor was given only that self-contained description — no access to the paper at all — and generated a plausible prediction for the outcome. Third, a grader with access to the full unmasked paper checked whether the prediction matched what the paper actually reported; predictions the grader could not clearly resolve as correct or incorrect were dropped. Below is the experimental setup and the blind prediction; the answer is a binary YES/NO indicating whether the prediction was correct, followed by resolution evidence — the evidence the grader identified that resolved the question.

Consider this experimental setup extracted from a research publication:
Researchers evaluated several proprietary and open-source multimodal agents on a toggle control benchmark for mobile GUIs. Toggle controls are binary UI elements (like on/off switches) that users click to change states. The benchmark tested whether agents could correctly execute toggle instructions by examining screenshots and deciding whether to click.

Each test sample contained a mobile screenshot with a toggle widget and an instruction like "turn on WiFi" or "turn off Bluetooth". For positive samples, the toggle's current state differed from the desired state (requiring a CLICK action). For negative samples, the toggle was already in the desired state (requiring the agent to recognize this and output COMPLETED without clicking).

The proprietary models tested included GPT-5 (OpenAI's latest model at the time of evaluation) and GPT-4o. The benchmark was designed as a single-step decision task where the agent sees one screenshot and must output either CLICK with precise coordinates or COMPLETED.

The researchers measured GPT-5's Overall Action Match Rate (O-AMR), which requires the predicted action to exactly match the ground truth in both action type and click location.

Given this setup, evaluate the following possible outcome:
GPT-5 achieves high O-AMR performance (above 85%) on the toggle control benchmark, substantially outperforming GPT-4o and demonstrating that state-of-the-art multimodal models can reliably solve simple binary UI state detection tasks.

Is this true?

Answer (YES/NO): NO